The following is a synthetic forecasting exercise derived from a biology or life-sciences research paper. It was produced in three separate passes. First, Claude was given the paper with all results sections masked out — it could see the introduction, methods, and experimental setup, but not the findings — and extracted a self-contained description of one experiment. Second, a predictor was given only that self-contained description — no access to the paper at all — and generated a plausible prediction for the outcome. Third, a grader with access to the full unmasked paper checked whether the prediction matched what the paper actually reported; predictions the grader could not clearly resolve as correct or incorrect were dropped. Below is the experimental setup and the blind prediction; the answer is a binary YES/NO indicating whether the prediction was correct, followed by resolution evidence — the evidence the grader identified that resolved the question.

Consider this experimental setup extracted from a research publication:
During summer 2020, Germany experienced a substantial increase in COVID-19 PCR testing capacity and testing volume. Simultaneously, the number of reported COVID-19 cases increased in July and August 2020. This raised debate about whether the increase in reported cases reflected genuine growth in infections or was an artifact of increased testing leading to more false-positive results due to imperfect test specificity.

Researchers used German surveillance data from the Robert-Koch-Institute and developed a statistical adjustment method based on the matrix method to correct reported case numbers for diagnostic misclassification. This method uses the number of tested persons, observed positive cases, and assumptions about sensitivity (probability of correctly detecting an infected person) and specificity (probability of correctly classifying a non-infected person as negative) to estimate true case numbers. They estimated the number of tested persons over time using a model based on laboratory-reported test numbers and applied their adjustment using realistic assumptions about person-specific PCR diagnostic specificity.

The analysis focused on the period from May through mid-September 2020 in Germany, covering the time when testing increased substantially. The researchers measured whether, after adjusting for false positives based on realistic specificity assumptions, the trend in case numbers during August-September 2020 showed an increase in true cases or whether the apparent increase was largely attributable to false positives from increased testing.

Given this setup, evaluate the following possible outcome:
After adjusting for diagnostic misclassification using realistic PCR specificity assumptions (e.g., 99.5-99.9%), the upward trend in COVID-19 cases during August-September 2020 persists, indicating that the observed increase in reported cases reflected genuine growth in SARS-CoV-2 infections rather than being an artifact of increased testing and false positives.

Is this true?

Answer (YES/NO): YES